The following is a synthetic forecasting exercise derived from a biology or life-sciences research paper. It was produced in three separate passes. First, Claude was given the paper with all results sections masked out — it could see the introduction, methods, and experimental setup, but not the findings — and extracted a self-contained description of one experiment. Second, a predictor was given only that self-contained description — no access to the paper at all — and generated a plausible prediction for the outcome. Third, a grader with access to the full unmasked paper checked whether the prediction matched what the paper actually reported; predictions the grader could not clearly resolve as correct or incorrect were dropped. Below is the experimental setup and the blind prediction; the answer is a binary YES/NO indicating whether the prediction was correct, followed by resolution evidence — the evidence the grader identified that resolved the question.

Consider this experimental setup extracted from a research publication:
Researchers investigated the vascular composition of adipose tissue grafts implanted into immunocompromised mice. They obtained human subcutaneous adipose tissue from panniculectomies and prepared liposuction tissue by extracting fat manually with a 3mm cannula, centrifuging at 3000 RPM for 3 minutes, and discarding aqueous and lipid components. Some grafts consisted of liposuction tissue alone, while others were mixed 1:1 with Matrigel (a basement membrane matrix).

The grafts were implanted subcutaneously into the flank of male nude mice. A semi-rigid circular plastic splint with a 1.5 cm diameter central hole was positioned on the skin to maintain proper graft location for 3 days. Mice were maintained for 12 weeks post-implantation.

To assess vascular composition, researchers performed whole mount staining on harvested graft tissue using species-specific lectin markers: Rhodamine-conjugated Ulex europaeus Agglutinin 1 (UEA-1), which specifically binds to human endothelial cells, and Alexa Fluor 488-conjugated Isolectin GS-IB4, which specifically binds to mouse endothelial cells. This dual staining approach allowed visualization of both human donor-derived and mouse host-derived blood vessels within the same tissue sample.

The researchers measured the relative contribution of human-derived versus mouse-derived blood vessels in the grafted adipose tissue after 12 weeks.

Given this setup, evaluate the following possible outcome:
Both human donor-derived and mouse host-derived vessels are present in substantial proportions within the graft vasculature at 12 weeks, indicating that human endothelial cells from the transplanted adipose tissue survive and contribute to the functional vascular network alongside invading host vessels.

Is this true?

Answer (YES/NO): YES